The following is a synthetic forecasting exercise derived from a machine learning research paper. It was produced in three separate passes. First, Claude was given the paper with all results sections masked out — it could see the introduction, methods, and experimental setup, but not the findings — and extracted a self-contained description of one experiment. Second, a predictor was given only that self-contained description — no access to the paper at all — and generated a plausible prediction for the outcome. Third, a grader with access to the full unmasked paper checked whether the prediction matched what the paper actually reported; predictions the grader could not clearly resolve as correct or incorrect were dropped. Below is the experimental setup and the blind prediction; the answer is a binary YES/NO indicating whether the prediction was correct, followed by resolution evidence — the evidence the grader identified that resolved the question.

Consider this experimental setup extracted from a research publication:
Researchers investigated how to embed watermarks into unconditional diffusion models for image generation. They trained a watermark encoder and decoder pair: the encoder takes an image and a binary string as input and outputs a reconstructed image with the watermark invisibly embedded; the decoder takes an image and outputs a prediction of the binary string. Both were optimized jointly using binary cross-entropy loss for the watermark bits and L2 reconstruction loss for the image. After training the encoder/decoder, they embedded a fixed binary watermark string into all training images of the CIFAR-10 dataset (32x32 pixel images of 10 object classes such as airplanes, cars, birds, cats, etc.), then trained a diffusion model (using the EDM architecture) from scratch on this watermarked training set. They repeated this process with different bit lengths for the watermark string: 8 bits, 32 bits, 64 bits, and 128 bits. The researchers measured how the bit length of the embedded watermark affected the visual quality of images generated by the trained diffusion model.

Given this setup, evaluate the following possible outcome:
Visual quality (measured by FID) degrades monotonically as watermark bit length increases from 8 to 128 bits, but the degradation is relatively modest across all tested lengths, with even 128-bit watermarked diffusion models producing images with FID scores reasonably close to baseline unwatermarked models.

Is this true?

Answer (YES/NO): NO